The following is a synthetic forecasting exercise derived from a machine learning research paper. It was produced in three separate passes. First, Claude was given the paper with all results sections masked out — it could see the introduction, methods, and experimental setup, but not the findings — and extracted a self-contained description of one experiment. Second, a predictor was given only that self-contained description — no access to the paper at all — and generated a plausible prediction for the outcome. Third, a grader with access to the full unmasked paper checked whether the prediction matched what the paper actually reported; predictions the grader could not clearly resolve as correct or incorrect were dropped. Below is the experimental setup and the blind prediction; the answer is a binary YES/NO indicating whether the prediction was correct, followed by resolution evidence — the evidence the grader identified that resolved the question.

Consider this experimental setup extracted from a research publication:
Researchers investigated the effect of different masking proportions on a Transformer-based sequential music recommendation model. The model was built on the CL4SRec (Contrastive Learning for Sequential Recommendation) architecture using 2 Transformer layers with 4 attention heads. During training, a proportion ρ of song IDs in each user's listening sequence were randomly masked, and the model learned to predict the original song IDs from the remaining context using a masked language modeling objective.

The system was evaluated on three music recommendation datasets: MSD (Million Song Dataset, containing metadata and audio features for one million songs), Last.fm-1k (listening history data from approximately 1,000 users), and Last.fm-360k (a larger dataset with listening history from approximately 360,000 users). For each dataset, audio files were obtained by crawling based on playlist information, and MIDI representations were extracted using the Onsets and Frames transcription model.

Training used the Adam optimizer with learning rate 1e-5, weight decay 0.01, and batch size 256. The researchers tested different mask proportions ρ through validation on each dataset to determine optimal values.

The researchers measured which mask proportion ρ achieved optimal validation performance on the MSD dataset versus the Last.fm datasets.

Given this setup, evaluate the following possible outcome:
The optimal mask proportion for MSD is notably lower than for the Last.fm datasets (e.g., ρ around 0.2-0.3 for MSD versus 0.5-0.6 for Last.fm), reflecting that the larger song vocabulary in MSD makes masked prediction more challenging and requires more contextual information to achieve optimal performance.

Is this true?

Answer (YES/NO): NO